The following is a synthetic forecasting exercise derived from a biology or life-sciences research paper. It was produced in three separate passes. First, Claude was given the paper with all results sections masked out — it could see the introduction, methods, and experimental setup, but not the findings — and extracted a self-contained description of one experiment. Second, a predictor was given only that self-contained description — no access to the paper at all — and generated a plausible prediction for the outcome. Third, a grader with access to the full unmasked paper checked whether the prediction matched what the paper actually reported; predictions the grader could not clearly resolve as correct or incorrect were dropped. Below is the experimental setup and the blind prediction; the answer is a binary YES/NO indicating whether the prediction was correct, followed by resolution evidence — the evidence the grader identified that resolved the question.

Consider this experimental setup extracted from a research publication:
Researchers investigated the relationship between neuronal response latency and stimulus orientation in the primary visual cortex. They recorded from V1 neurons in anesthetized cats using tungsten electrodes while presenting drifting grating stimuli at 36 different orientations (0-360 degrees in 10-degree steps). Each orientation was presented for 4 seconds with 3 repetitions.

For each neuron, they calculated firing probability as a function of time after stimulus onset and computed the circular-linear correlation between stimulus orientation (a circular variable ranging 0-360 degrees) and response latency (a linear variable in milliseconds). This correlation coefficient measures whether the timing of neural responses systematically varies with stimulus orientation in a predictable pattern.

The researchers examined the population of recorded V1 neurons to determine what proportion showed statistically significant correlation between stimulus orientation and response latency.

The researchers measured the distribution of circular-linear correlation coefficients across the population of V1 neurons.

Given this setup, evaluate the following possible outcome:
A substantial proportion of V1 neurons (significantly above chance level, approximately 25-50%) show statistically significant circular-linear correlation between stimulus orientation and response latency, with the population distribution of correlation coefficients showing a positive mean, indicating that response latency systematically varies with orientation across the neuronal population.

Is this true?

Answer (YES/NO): NO